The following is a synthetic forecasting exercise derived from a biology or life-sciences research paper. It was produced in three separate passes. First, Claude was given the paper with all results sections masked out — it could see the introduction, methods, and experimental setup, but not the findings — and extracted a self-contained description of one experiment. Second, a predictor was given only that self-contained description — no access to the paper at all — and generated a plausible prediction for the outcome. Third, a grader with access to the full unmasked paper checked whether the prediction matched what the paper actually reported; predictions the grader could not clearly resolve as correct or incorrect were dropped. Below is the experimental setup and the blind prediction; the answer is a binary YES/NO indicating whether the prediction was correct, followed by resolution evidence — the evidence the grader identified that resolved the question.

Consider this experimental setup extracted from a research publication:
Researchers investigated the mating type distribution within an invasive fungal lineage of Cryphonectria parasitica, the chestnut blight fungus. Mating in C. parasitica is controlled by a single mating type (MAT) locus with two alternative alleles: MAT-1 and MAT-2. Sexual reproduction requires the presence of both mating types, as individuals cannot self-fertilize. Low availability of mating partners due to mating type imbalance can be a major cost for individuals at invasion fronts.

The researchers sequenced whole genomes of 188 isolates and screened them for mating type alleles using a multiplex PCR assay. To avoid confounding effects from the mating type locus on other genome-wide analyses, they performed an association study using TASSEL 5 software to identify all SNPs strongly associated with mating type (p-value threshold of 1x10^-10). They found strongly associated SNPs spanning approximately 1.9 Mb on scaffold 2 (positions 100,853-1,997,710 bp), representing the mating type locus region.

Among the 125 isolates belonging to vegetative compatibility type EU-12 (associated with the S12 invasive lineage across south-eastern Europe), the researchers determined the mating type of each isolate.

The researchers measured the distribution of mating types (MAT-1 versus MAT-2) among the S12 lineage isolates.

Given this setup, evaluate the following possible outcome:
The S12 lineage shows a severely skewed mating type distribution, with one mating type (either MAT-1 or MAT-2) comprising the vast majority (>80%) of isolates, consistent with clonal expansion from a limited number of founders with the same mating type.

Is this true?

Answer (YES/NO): YES